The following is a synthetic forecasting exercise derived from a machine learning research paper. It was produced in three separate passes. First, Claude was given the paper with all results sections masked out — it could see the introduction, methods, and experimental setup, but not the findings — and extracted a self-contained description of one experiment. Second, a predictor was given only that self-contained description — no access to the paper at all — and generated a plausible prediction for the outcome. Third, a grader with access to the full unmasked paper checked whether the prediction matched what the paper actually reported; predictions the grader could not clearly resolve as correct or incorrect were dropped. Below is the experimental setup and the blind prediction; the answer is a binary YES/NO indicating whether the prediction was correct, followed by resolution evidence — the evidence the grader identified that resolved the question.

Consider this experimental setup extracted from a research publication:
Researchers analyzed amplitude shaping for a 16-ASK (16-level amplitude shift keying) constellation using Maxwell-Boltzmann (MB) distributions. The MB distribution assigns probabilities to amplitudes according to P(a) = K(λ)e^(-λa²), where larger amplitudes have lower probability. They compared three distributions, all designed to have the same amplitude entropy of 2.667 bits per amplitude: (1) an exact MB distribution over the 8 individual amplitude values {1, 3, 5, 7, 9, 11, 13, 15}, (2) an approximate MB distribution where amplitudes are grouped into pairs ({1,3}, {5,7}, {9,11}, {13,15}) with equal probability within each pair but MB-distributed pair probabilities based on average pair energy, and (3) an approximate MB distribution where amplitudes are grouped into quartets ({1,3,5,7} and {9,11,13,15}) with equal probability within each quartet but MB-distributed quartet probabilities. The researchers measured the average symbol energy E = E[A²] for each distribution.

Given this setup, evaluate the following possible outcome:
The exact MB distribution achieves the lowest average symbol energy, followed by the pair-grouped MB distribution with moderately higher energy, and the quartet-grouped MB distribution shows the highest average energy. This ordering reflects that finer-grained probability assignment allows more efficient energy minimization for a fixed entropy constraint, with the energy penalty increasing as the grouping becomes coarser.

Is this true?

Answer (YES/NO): YES